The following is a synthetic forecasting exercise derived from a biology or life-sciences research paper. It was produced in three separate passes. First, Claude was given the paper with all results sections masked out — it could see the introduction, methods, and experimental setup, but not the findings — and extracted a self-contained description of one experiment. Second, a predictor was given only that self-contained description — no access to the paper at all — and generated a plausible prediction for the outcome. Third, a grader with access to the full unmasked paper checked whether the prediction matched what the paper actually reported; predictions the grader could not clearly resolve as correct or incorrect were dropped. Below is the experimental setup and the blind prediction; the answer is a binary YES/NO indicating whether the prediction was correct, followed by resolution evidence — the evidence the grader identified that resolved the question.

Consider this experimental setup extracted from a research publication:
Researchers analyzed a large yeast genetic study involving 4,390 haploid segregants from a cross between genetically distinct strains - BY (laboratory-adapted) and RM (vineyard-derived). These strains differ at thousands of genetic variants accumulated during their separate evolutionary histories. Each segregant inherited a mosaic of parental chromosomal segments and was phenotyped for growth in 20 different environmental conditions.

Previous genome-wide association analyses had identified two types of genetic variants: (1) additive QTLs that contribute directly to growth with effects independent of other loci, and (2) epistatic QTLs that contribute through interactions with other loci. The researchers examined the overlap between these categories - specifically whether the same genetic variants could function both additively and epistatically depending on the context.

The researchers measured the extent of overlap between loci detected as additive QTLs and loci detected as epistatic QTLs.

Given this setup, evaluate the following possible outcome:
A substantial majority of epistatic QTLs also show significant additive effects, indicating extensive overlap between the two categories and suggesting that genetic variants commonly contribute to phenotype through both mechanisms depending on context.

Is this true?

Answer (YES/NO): NO